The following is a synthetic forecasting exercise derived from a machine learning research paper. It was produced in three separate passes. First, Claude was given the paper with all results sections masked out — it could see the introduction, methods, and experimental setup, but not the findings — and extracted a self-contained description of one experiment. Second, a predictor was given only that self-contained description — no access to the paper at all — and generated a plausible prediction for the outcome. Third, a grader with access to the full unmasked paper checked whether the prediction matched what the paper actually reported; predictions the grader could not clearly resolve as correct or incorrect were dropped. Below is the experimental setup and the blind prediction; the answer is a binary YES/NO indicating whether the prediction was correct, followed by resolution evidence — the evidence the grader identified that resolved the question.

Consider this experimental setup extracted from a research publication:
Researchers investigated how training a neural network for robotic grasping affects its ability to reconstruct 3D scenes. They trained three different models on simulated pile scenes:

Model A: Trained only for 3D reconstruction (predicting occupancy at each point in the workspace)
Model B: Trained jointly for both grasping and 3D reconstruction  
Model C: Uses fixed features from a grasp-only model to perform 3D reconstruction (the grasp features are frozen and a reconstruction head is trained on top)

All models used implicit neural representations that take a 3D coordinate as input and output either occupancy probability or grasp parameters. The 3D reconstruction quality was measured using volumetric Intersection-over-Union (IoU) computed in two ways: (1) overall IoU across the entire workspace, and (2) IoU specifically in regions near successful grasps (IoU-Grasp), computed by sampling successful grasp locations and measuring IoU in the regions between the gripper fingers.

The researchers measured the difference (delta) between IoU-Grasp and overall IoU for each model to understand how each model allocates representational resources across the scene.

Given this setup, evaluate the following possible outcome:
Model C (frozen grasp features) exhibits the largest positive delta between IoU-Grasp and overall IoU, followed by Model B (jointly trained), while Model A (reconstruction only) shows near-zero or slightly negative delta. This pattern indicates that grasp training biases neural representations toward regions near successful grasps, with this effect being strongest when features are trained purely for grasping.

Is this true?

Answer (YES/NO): NO